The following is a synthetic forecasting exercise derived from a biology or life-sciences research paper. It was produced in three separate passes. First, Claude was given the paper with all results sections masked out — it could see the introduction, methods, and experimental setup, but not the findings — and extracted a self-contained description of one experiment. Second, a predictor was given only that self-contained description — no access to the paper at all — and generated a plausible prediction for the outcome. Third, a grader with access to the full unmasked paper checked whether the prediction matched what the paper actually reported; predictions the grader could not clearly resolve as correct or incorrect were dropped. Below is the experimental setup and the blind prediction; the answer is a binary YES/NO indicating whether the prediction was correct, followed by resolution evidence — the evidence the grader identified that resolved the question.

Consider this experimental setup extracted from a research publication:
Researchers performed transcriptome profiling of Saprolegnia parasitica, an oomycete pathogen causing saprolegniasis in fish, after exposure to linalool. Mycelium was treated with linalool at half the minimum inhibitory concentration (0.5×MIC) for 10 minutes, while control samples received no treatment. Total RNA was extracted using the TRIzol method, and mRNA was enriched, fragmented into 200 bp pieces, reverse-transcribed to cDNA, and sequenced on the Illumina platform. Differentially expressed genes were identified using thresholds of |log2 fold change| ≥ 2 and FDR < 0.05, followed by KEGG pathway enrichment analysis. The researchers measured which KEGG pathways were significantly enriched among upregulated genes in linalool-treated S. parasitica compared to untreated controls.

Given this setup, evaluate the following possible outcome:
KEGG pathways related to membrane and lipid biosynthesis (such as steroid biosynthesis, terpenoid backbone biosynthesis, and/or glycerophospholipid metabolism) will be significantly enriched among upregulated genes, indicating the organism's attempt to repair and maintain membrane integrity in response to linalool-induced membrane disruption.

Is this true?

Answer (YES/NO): YES